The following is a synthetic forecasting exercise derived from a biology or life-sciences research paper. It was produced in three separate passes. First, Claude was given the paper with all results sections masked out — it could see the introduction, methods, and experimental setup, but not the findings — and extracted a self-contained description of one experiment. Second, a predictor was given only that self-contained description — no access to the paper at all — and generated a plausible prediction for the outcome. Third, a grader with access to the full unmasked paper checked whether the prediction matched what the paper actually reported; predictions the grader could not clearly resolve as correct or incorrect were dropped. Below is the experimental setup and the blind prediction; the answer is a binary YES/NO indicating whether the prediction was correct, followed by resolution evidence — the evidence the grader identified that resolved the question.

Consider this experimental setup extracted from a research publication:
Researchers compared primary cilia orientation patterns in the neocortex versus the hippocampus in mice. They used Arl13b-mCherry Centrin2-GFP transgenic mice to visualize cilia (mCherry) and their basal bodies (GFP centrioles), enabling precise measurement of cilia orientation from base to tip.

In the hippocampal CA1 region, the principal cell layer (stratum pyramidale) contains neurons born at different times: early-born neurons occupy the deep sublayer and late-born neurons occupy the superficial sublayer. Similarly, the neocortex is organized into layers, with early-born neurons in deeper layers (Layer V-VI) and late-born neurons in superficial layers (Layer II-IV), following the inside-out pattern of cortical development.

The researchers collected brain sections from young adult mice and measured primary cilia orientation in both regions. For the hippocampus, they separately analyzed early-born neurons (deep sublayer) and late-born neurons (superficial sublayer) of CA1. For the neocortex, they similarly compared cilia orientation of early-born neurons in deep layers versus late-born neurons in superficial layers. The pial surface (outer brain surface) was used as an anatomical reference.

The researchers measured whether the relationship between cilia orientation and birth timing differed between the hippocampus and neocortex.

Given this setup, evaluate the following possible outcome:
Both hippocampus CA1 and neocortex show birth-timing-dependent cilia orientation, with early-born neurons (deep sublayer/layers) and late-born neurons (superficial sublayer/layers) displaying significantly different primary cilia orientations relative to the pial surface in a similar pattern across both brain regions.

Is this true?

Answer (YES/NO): NO